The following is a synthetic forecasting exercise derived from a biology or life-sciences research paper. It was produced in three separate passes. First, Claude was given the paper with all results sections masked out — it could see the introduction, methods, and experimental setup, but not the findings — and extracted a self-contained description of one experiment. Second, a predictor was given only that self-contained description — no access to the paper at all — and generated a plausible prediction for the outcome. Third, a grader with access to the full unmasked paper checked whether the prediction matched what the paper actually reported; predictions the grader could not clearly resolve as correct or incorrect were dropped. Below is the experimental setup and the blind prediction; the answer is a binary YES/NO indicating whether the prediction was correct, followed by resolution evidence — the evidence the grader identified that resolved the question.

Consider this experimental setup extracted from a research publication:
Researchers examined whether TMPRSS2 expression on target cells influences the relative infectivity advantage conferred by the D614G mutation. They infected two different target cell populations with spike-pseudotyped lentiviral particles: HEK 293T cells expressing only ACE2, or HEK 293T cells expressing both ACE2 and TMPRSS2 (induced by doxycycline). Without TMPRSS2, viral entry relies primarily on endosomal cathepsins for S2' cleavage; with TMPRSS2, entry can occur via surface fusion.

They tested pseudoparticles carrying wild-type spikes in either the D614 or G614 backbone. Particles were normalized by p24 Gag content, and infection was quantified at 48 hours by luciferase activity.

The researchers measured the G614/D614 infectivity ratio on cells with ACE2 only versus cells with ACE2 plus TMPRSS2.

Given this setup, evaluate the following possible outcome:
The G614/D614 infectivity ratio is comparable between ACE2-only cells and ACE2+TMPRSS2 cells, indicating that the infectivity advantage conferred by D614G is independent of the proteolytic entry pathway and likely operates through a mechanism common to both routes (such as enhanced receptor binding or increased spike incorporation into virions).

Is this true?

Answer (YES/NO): NO